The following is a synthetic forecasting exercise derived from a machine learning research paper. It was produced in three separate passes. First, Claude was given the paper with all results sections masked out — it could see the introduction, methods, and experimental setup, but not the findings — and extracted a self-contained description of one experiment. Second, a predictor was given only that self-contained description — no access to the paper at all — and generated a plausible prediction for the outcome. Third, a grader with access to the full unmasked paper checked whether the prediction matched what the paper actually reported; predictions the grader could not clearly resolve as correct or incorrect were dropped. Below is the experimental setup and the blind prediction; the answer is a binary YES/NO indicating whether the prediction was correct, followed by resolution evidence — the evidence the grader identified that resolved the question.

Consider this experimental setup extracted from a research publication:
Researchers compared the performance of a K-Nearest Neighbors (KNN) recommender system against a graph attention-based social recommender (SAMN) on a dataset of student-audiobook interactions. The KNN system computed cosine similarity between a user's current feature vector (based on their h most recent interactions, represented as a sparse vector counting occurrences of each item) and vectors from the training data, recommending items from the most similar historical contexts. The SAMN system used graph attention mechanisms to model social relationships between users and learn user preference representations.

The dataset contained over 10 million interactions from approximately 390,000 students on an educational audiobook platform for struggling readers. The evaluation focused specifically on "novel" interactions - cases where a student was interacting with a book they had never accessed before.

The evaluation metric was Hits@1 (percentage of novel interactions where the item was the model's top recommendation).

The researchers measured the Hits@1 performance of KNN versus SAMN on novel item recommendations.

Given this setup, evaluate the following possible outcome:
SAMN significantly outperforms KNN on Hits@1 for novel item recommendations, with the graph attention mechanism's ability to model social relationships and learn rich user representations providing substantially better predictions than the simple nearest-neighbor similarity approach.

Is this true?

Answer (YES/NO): NO